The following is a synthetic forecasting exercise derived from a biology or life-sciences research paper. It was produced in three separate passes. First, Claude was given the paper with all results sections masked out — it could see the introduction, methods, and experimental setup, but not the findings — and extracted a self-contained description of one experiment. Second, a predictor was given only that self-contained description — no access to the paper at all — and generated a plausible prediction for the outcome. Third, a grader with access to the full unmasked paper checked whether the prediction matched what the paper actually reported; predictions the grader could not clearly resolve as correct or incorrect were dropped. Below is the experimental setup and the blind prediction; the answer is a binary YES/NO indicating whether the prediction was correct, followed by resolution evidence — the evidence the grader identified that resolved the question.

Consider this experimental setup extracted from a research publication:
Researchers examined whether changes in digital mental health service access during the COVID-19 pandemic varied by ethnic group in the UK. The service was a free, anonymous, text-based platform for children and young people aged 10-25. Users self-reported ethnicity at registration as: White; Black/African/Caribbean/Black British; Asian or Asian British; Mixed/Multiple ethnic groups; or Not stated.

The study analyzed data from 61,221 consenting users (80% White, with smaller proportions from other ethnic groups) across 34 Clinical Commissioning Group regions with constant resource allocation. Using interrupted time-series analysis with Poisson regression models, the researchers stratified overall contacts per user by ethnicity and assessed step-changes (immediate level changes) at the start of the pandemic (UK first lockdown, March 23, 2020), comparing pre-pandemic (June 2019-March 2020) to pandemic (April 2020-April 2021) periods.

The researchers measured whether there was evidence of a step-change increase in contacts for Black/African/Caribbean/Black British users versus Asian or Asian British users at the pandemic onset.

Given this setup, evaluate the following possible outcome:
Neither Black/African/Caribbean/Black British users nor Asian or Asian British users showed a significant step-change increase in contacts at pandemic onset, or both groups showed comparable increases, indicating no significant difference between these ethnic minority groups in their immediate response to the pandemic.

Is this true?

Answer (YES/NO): NO